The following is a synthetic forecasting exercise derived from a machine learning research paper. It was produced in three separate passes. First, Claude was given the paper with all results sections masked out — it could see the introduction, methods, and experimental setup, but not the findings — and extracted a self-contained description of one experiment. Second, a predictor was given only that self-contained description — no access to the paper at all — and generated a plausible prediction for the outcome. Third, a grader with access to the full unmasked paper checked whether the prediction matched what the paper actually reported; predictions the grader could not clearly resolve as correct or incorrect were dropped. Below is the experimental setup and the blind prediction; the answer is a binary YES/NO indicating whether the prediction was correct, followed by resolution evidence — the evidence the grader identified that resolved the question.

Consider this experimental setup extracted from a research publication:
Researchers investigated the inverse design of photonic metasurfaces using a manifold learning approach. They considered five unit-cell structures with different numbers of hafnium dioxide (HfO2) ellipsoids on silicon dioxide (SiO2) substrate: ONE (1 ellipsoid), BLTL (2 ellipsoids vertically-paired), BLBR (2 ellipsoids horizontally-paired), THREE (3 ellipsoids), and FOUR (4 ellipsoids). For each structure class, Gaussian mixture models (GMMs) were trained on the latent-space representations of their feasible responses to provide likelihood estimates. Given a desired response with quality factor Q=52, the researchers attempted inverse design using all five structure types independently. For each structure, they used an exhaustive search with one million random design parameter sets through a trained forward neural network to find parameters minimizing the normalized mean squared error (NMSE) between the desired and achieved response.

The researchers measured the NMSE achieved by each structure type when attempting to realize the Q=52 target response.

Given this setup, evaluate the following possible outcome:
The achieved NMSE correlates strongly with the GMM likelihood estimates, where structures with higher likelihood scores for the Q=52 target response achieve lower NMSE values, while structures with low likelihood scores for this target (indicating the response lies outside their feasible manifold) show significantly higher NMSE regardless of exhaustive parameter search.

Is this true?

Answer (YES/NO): YES